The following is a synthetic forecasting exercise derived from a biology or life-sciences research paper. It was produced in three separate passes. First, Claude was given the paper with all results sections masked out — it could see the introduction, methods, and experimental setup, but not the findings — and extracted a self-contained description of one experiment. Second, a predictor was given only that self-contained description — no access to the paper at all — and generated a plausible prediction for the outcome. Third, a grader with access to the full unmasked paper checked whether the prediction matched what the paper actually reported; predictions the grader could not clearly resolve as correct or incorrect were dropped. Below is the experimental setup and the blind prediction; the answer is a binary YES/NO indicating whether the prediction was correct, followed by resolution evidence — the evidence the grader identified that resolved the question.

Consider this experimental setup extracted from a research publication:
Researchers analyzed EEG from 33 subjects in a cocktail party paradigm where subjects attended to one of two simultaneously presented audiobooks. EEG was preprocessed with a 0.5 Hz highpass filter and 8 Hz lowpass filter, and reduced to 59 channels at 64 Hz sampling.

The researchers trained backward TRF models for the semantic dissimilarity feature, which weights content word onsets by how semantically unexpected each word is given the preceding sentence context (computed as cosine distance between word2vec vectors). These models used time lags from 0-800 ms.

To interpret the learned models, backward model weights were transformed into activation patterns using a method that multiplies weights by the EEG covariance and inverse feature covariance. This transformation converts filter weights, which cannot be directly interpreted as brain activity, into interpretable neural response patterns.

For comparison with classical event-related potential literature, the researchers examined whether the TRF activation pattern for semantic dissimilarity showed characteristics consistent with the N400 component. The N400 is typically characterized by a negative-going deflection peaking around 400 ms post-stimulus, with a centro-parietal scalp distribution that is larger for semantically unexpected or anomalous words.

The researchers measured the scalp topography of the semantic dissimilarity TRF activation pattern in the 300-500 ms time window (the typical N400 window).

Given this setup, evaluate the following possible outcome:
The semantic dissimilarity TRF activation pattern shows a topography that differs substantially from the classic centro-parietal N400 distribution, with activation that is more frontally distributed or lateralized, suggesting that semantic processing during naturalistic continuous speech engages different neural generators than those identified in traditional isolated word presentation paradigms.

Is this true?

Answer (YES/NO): NO